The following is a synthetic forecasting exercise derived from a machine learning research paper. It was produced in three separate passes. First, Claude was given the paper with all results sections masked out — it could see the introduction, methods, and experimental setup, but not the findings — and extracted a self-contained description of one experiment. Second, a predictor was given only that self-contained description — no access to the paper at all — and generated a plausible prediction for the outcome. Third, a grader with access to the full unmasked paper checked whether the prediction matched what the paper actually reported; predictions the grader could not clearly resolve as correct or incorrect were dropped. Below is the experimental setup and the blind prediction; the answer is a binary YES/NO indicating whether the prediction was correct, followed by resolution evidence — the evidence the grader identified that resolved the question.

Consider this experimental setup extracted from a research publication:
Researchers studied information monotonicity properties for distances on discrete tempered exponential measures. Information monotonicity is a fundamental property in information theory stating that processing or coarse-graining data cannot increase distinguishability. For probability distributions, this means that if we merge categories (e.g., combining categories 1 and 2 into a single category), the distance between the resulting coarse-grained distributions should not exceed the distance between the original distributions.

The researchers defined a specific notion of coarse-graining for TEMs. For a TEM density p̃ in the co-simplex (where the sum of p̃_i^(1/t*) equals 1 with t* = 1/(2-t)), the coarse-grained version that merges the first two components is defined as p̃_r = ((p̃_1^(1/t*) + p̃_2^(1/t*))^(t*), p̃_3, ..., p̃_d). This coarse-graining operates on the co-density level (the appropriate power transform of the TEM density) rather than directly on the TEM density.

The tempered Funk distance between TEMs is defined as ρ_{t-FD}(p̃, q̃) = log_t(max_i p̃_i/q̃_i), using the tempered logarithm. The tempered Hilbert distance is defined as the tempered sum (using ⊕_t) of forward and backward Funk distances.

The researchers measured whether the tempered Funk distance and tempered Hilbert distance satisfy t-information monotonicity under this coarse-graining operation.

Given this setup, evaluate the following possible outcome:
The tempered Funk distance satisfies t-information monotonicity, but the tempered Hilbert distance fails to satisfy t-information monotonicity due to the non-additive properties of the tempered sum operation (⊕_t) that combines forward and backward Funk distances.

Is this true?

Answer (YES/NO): NO